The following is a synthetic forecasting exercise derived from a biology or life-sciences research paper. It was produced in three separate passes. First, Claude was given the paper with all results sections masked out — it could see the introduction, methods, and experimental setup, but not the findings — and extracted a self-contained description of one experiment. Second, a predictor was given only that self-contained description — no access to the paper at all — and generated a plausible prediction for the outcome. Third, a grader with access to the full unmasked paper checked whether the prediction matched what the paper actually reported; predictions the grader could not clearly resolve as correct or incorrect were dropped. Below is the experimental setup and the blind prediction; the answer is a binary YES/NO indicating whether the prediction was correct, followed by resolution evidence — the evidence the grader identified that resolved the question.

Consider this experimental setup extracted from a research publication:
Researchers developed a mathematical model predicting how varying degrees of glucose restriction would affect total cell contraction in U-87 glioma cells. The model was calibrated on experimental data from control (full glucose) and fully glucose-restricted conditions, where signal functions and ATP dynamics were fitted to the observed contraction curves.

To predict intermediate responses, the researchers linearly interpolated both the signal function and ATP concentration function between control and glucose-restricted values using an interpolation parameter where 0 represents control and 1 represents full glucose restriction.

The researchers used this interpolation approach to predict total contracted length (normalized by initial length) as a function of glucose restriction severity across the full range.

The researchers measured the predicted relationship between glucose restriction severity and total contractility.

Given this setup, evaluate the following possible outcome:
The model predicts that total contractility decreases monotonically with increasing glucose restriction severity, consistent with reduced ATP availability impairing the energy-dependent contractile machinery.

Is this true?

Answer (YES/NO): NO